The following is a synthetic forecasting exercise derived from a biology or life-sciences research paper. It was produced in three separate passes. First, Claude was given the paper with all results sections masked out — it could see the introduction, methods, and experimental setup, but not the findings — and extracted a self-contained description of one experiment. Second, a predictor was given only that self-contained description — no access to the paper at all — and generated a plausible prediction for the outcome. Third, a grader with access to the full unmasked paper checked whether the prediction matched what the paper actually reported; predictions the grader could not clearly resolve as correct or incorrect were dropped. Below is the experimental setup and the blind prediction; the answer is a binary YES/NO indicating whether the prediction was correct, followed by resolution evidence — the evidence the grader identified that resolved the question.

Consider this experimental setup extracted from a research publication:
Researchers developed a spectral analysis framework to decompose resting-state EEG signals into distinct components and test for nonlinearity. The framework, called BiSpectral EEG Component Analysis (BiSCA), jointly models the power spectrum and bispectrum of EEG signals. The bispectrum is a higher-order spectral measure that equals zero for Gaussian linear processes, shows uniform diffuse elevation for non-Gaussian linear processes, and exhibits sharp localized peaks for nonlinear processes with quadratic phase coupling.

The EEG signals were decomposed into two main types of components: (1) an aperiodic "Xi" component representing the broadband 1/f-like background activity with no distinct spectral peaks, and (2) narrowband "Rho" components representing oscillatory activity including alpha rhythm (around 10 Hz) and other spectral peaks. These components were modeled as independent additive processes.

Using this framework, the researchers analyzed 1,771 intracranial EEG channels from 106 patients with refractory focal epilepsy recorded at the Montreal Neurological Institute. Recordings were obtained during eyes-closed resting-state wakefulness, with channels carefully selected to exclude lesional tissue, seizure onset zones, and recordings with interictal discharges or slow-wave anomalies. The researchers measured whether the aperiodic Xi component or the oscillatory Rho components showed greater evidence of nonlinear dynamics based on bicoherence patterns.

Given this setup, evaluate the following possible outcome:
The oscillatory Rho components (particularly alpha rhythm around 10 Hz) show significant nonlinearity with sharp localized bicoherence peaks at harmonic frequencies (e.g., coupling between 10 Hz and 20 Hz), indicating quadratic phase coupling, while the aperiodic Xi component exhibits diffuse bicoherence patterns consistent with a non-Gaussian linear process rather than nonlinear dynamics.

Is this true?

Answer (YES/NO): NO